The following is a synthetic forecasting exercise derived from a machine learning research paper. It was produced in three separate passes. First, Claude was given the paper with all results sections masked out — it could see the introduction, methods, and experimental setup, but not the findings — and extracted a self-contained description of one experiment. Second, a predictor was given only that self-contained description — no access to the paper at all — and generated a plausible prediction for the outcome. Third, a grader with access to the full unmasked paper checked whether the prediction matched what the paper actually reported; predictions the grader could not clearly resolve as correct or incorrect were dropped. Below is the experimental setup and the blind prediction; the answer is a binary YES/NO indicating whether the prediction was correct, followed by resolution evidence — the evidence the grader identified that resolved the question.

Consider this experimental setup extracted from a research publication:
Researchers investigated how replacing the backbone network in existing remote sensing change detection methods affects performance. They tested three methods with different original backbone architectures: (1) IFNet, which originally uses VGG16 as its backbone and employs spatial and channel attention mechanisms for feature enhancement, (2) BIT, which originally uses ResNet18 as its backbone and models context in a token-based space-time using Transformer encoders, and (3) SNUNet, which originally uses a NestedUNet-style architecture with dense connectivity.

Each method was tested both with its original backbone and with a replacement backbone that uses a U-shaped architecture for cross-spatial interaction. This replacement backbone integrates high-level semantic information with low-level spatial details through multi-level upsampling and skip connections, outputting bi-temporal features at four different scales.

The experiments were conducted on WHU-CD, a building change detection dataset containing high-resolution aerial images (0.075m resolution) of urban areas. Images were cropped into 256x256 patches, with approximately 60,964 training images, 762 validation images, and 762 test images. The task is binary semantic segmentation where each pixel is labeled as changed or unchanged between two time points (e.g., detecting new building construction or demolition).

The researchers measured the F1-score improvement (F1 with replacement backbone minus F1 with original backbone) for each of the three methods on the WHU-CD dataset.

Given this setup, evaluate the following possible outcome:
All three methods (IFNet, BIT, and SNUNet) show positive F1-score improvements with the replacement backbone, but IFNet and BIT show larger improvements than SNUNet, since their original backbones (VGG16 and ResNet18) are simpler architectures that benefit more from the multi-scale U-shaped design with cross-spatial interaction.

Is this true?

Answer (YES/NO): NO